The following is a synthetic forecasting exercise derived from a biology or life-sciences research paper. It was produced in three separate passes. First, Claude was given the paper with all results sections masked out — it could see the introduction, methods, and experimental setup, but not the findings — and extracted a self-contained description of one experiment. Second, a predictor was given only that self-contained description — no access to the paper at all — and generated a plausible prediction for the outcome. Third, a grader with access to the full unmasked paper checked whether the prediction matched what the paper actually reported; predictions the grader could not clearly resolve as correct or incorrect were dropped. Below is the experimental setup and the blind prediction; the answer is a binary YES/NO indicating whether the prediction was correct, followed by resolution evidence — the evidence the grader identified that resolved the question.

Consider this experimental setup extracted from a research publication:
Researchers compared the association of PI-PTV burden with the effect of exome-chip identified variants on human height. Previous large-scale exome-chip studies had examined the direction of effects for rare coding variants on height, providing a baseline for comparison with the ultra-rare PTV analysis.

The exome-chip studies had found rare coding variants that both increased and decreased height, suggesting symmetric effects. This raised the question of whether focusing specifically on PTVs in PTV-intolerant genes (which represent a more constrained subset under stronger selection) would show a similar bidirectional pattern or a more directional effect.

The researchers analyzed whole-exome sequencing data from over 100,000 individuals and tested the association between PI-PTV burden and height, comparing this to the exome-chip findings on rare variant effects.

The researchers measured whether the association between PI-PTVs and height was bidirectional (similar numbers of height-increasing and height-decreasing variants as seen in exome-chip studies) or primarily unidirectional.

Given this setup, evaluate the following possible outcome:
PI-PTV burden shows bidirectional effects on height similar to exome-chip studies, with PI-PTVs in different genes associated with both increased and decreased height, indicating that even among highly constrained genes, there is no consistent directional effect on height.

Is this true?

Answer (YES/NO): NO